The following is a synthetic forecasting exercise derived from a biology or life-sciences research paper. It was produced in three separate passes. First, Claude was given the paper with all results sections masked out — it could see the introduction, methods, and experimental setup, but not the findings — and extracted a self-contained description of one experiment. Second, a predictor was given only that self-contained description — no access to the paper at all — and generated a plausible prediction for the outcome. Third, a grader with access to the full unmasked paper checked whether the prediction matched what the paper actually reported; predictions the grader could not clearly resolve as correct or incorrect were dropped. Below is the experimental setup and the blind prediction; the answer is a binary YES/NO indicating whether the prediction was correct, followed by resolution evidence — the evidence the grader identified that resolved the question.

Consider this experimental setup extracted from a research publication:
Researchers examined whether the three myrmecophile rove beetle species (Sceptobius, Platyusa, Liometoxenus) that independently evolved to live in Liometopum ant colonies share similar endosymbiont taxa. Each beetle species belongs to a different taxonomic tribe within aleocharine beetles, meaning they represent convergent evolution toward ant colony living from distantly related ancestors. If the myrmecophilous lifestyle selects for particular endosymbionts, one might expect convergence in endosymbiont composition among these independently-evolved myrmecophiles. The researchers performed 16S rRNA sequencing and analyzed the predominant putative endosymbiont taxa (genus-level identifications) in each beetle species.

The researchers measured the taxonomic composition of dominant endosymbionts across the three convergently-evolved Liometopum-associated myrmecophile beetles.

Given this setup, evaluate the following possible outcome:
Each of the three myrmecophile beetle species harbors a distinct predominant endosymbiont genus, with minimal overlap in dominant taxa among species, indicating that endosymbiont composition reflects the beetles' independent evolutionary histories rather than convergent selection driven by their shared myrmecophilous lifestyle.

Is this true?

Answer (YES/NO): NO